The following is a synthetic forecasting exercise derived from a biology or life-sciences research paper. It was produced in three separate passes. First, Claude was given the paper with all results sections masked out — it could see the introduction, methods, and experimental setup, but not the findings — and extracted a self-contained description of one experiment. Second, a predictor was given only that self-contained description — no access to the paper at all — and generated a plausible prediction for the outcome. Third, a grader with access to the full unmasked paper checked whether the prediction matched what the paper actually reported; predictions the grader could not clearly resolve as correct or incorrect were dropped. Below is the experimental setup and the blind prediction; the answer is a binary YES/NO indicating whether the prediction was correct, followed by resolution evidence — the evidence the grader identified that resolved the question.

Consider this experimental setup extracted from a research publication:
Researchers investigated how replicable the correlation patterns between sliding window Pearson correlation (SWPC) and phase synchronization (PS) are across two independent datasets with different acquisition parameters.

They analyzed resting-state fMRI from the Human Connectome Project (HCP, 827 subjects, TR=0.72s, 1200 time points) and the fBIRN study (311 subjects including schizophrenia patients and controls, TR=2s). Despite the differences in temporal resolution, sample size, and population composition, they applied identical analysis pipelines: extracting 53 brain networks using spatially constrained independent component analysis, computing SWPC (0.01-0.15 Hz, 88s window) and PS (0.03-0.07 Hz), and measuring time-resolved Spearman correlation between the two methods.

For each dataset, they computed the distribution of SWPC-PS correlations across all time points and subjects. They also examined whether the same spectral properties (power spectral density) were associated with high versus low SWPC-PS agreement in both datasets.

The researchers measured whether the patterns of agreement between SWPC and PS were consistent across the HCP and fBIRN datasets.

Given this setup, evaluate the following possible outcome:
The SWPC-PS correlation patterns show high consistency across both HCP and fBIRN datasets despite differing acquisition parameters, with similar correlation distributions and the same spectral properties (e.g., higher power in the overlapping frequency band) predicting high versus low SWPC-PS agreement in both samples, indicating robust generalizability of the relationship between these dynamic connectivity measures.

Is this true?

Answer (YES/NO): YES